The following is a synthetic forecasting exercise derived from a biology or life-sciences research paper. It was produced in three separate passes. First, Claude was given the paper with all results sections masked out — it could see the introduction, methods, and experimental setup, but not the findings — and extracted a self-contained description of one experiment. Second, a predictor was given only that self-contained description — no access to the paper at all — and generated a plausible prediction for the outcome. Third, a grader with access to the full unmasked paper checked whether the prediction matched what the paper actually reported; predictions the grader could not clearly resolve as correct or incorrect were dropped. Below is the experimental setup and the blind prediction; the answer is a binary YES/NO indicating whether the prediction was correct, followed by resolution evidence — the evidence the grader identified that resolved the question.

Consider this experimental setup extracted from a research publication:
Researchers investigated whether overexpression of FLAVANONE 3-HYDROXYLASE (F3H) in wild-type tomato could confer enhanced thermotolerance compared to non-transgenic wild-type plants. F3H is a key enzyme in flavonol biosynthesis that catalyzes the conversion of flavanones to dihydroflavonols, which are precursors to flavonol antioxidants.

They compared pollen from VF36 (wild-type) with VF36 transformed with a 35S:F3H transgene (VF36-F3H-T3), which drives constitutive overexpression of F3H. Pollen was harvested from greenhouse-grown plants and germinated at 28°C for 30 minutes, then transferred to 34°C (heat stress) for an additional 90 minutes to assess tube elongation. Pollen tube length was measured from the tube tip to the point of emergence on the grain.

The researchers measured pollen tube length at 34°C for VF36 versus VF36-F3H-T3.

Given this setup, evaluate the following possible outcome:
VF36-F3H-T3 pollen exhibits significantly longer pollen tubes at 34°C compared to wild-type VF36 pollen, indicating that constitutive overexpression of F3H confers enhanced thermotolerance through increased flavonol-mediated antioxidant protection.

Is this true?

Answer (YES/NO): YES